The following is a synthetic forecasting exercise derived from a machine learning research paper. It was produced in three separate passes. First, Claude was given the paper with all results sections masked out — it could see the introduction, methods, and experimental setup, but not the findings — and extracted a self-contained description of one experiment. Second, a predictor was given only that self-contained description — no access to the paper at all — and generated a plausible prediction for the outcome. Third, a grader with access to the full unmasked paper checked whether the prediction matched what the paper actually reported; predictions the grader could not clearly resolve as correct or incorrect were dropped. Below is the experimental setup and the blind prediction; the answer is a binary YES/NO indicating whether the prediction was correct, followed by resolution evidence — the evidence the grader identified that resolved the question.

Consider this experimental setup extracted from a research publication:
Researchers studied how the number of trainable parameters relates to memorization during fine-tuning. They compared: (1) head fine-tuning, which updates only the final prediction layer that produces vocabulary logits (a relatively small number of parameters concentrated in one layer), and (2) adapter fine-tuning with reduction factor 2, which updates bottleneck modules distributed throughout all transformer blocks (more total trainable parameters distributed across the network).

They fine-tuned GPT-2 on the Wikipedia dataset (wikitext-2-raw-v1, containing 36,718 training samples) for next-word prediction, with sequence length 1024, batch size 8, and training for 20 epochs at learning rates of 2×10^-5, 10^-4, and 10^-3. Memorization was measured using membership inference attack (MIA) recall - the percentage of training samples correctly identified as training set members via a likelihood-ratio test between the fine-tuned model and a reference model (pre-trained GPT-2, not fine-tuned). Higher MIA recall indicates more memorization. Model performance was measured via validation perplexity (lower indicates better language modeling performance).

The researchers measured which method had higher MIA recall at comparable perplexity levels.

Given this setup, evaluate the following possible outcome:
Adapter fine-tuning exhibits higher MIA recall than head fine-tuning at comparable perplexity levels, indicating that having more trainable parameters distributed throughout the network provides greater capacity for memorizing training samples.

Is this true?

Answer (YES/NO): NO